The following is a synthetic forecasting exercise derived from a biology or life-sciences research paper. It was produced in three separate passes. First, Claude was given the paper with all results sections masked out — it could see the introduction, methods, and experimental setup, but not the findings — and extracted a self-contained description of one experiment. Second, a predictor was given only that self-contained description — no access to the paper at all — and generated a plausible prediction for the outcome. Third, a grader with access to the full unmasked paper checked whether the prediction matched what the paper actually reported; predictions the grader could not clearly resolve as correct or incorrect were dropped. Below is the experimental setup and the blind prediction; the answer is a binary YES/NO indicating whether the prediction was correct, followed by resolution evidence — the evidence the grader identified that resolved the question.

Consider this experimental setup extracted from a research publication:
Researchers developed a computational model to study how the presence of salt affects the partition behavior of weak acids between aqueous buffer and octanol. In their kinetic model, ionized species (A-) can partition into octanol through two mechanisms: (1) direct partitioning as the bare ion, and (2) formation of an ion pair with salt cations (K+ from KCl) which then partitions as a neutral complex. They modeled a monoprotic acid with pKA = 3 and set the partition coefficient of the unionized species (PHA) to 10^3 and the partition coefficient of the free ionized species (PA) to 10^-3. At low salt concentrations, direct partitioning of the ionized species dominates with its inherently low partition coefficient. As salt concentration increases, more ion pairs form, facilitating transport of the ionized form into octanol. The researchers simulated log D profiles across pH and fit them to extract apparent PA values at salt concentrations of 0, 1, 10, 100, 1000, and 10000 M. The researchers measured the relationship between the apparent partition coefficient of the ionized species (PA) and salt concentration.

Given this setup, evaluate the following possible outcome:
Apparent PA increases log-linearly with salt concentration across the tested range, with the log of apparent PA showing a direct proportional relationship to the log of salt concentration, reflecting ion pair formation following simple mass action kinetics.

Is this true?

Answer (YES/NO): NO